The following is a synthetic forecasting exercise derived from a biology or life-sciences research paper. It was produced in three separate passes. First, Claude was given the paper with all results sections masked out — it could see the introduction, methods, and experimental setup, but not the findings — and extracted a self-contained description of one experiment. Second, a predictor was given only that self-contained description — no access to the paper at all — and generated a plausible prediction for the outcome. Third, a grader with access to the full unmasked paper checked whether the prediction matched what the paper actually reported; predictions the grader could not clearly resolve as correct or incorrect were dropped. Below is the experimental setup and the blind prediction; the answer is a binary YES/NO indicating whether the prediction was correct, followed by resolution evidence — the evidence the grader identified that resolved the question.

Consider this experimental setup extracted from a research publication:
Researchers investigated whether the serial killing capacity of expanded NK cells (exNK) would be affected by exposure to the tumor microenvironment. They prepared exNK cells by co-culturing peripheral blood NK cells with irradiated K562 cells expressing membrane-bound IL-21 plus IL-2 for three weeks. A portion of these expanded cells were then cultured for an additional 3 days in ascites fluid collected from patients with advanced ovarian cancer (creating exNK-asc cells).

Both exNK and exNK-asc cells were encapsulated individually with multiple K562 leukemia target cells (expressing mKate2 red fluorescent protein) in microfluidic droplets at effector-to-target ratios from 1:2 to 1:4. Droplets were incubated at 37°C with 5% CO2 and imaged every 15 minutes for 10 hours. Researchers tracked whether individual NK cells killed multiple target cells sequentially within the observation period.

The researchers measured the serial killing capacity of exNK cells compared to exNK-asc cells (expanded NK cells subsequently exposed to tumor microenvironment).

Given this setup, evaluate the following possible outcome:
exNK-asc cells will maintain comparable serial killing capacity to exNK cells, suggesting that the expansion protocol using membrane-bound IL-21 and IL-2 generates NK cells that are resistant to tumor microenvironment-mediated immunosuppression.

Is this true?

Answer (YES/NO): NO